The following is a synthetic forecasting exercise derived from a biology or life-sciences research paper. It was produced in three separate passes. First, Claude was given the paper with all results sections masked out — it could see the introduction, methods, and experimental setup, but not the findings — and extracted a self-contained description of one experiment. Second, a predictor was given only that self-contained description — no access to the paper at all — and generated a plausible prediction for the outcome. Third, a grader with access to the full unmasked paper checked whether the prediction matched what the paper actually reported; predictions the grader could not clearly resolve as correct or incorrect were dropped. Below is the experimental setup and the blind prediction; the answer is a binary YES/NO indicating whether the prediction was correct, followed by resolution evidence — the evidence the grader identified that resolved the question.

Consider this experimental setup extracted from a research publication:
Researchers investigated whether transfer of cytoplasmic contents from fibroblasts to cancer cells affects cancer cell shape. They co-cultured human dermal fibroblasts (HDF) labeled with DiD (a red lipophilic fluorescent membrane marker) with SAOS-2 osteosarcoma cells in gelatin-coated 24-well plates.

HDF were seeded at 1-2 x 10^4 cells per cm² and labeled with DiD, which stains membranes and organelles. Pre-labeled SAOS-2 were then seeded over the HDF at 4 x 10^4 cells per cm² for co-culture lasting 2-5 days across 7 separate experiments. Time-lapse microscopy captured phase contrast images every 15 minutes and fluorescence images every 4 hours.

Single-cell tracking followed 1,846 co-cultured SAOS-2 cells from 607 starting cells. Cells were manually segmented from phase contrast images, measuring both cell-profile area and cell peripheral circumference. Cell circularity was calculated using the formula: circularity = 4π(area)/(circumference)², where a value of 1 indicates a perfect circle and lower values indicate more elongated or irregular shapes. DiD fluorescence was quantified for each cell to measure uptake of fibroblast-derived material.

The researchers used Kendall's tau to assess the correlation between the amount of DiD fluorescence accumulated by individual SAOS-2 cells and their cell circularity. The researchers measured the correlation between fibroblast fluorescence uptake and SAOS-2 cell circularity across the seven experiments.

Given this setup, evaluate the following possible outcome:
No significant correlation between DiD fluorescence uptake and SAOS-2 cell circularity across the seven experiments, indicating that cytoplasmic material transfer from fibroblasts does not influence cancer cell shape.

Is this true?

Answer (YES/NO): NO